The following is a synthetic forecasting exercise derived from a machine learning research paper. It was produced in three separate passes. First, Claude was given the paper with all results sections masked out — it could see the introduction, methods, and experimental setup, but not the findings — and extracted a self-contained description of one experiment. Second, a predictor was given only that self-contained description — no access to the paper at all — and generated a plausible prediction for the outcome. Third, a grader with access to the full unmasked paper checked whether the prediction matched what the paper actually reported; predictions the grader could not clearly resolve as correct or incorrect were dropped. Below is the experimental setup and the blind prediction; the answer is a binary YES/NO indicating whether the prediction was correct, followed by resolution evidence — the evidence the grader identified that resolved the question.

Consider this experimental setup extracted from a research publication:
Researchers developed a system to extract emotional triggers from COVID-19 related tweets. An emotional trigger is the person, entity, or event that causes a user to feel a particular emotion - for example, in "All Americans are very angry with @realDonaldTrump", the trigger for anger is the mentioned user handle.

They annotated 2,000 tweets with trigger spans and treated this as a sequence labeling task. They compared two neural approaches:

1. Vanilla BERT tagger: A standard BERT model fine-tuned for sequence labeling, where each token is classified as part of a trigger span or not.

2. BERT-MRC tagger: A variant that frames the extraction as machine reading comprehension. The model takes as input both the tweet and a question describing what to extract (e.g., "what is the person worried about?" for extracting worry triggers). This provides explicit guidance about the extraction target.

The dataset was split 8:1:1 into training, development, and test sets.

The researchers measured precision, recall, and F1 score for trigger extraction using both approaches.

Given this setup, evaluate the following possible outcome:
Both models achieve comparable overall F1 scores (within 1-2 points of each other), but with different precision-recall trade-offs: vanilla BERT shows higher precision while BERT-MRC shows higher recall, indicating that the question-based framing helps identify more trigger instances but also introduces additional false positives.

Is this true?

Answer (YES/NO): NO